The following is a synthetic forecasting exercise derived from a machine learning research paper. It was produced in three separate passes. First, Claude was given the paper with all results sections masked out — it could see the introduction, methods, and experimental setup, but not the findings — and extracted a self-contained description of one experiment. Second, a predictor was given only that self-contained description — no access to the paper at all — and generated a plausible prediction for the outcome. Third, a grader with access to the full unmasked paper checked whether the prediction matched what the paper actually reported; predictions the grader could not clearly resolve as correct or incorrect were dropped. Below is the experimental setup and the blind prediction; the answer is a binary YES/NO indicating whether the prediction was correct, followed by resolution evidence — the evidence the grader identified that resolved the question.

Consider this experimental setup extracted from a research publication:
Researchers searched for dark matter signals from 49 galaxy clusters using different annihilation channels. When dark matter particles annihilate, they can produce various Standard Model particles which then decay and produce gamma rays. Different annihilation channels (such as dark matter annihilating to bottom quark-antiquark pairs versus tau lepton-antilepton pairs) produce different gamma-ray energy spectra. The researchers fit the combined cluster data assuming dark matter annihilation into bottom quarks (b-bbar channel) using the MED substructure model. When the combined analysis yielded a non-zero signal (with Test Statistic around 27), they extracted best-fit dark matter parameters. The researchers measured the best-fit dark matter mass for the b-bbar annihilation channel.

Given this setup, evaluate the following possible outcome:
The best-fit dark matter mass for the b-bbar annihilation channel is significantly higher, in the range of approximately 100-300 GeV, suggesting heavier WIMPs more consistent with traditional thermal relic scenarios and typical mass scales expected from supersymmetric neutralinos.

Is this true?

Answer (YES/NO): NO